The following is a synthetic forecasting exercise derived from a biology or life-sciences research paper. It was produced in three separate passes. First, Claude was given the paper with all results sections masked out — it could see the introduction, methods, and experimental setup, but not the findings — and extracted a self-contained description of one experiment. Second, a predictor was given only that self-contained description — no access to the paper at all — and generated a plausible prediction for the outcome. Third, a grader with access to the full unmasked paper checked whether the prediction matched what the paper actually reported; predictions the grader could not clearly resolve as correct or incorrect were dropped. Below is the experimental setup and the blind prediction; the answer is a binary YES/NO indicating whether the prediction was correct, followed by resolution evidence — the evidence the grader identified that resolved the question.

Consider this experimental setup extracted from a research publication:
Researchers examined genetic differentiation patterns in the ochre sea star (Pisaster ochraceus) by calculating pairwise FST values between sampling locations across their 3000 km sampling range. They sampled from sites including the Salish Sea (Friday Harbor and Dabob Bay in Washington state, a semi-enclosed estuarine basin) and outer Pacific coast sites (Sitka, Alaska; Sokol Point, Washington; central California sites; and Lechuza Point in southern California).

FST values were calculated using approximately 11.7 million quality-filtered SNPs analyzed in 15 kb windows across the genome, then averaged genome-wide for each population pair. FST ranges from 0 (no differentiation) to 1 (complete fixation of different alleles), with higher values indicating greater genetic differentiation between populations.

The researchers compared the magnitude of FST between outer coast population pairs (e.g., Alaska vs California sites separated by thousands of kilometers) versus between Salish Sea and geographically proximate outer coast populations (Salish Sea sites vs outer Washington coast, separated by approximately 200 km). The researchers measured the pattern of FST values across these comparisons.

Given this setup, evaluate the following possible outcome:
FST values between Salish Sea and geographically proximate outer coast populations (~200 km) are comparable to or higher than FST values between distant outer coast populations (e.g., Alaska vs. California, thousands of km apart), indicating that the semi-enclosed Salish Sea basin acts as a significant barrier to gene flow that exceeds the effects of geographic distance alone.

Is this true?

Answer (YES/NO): YES